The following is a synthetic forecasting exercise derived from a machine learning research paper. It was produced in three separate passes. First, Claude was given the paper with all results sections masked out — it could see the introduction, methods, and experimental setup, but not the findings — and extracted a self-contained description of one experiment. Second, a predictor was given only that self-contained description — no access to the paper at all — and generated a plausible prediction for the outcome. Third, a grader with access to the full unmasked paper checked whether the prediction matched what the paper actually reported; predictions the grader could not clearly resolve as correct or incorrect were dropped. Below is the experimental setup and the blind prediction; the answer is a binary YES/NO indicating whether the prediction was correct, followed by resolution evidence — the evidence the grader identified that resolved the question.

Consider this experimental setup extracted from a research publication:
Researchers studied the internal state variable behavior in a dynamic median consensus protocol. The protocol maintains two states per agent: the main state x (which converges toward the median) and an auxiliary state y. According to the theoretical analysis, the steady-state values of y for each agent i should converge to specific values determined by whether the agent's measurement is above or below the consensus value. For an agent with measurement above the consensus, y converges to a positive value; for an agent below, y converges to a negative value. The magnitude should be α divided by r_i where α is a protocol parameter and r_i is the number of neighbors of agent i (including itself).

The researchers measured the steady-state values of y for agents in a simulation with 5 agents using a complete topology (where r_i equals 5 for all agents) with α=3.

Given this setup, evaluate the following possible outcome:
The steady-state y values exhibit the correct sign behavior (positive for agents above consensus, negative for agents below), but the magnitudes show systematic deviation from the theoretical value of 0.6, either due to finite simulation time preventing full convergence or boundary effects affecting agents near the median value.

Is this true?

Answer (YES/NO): NO